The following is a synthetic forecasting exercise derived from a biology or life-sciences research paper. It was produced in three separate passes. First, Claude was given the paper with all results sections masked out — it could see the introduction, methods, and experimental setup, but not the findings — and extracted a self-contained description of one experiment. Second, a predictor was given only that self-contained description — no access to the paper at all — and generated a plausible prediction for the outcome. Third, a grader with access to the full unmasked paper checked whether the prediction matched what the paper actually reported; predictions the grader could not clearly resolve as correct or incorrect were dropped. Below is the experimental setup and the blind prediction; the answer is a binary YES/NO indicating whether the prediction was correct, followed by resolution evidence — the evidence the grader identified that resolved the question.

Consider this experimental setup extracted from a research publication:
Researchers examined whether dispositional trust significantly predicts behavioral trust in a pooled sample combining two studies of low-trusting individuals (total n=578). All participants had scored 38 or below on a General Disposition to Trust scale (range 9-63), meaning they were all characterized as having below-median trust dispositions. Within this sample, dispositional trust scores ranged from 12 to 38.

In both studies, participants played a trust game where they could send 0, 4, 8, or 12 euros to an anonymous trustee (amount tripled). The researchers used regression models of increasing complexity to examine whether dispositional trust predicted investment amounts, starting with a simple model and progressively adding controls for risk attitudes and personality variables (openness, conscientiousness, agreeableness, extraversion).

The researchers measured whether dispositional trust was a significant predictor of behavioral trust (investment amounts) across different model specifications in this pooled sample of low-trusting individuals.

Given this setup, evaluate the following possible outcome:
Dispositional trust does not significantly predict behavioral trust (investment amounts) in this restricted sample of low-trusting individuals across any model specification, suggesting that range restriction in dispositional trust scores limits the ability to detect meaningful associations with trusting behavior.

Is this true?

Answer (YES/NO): NO